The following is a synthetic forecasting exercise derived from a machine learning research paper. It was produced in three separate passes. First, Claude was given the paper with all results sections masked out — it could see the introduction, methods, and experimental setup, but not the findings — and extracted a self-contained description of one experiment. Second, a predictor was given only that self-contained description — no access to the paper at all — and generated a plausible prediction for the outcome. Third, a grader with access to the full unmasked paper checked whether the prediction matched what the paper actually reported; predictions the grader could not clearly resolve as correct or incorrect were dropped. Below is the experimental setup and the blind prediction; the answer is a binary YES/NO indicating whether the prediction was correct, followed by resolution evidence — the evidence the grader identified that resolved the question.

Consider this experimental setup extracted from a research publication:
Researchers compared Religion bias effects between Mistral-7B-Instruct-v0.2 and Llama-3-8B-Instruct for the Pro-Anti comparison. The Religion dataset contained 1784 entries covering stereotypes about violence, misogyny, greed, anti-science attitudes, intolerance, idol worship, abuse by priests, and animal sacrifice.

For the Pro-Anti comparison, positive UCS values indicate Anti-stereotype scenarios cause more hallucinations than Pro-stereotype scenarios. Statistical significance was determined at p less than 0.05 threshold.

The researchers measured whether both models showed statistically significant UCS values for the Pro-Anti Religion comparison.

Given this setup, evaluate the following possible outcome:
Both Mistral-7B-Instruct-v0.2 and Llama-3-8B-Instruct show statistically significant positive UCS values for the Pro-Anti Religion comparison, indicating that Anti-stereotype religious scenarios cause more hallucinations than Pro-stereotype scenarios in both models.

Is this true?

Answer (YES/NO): NO